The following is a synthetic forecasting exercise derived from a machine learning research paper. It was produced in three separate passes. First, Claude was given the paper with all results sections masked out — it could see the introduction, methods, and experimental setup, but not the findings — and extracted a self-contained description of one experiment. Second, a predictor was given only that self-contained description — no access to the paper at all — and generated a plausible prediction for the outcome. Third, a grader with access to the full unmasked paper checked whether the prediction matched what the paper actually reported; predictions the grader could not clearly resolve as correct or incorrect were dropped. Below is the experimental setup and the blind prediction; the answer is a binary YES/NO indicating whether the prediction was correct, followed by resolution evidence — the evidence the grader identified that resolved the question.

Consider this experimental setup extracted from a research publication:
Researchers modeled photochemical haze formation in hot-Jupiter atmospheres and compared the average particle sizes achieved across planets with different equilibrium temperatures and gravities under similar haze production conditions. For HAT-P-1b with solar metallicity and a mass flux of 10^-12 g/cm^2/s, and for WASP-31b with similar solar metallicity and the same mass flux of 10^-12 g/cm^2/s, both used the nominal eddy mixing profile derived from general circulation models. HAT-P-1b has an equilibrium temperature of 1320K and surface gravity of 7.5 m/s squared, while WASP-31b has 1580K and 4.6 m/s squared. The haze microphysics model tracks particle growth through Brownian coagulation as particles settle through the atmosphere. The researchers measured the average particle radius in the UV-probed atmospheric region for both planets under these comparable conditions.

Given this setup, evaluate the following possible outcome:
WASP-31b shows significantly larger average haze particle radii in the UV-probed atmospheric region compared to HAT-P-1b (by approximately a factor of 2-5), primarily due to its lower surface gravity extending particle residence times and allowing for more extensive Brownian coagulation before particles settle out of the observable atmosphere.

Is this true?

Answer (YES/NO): NO